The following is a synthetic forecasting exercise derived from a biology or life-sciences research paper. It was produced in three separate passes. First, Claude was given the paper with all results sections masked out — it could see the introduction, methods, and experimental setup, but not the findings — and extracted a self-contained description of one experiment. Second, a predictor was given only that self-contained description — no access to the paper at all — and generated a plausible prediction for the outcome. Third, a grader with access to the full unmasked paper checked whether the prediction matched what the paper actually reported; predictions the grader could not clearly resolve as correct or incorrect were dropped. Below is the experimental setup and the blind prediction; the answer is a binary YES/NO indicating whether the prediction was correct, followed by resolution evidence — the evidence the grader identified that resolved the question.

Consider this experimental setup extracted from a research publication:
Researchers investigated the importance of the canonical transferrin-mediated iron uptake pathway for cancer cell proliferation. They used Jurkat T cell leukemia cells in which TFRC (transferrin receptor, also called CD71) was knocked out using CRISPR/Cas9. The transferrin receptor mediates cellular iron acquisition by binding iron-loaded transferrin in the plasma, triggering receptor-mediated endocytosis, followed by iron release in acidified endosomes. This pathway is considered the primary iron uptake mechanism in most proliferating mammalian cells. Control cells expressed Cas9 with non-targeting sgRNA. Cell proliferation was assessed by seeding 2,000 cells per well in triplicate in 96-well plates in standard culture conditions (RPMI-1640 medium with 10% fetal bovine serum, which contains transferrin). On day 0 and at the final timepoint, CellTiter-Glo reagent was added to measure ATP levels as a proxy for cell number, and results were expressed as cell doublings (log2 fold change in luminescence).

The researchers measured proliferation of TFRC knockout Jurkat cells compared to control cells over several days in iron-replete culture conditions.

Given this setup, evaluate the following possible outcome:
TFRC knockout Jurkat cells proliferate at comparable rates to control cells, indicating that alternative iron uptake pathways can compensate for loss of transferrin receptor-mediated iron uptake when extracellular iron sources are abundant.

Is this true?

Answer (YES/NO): NO